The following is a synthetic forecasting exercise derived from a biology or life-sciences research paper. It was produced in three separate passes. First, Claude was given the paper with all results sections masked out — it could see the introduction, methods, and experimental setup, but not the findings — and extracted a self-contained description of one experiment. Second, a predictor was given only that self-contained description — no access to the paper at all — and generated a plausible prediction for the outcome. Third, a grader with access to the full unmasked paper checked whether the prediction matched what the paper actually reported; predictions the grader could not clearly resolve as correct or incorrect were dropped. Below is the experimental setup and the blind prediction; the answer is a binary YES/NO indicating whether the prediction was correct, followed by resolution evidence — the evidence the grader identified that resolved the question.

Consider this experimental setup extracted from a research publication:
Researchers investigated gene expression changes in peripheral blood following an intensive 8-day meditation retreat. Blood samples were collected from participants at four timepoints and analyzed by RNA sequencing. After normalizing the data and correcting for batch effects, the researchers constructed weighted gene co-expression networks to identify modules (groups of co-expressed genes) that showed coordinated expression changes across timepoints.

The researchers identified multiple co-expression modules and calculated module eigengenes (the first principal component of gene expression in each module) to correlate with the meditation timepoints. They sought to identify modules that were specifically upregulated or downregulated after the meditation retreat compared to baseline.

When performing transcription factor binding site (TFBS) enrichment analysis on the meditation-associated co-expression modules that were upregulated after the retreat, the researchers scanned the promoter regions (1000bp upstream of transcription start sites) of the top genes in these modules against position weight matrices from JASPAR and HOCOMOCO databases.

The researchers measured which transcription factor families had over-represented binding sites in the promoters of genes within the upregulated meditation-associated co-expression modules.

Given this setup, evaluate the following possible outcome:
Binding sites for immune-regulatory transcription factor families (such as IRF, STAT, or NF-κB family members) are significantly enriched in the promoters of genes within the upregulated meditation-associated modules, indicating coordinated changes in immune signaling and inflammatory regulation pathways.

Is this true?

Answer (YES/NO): YES